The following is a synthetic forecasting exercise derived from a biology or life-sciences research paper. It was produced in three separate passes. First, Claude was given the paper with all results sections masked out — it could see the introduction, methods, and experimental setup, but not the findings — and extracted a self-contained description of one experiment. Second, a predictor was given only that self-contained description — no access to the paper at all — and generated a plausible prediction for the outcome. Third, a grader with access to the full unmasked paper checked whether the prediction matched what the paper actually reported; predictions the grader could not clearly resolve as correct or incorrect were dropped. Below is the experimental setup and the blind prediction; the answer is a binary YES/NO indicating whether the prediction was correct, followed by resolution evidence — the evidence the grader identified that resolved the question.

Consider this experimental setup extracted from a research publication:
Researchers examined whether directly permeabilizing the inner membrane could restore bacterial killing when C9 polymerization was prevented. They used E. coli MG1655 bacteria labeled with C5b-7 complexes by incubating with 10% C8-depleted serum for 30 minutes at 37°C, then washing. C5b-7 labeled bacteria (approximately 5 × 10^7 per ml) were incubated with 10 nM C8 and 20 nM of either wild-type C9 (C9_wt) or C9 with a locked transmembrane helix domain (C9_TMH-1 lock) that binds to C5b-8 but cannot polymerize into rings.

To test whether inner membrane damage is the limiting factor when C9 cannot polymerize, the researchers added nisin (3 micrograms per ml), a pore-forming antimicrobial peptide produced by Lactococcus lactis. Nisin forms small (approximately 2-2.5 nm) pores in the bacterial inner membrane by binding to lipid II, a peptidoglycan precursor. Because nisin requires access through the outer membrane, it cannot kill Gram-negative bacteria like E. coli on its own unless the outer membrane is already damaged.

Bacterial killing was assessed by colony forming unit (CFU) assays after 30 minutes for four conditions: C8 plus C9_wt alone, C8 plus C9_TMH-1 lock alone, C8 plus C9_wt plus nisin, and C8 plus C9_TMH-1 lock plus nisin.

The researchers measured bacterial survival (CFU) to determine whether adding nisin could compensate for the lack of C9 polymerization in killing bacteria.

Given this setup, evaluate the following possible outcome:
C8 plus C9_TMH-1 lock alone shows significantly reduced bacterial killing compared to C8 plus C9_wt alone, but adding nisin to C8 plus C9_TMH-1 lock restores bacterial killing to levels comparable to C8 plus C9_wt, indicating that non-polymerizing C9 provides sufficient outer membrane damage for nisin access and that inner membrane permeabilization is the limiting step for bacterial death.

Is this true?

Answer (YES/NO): NO